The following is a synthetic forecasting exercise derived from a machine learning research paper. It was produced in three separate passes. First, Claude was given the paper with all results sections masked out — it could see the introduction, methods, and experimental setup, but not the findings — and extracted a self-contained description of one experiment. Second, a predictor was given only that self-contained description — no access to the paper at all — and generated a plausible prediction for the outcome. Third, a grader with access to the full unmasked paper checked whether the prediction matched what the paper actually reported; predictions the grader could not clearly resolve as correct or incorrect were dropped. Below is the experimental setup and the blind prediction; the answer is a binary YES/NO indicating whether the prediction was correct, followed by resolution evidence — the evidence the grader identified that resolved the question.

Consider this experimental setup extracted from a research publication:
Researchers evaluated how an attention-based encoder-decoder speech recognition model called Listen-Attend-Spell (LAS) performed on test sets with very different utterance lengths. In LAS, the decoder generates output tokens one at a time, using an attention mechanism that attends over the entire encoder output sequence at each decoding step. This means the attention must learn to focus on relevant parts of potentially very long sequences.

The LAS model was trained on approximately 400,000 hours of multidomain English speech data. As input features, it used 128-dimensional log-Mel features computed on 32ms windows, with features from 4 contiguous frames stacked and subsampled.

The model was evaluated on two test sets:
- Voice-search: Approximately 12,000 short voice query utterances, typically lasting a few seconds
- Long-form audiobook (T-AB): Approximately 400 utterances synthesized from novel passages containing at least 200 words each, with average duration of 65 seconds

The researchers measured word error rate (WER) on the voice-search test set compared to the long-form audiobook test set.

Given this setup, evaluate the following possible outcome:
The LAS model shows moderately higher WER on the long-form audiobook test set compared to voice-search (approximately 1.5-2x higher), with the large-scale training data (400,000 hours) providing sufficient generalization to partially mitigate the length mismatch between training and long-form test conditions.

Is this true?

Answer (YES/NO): NO